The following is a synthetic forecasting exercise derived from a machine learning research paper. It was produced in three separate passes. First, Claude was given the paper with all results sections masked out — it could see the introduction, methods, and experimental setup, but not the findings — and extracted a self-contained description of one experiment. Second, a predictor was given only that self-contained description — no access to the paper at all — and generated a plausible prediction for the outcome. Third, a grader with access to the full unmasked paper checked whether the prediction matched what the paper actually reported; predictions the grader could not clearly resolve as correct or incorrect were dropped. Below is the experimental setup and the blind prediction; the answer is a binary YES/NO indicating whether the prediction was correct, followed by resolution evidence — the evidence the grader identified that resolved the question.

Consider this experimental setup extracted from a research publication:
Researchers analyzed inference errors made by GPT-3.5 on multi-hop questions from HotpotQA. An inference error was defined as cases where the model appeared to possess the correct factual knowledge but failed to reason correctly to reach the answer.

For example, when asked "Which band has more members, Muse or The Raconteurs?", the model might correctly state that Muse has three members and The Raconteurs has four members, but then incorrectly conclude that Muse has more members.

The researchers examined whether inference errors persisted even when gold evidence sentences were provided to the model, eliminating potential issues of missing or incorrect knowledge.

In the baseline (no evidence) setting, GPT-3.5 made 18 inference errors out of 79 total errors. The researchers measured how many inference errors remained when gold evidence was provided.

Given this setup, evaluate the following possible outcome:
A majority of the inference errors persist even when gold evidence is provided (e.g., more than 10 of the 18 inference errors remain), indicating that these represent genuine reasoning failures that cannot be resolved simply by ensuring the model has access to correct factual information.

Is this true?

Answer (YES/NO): YES